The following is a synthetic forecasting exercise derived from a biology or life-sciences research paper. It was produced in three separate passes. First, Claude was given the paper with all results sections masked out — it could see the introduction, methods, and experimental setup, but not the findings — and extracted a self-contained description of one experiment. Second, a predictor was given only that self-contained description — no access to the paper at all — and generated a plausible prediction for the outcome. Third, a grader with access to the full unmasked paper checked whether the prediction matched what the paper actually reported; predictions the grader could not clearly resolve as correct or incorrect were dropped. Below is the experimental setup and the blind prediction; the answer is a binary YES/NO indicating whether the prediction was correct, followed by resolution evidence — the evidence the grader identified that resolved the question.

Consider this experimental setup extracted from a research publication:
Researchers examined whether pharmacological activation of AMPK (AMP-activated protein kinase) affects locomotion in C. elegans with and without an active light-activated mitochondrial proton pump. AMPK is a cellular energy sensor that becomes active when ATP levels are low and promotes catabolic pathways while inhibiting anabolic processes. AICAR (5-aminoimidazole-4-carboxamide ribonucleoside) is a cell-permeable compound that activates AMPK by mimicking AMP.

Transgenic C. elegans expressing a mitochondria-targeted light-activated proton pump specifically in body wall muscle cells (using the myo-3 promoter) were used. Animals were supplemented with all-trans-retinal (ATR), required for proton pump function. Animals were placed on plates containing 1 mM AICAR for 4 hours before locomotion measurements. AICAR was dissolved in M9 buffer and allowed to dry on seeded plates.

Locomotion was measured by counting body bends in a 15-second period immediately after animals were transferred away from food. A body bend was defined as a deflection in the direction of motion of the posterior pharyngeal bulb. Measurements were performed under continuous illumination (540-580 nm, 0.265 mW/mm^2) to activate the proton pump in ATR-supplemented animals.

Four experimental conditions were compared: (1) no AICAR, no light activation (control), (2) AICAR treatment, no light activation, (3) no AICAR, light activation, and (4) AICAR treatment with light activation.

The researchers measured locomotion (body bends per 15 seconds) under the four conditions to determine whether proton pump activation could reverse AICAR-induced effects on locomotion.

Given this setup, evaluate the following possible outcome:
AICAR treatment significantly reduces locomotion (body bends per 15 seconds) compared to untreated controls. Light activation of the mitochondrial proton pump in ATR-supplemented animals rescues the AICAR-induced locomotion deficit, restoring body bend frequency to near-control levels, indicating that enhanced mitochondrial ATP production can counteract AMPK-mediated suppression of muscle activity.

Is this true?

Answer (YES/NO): NO